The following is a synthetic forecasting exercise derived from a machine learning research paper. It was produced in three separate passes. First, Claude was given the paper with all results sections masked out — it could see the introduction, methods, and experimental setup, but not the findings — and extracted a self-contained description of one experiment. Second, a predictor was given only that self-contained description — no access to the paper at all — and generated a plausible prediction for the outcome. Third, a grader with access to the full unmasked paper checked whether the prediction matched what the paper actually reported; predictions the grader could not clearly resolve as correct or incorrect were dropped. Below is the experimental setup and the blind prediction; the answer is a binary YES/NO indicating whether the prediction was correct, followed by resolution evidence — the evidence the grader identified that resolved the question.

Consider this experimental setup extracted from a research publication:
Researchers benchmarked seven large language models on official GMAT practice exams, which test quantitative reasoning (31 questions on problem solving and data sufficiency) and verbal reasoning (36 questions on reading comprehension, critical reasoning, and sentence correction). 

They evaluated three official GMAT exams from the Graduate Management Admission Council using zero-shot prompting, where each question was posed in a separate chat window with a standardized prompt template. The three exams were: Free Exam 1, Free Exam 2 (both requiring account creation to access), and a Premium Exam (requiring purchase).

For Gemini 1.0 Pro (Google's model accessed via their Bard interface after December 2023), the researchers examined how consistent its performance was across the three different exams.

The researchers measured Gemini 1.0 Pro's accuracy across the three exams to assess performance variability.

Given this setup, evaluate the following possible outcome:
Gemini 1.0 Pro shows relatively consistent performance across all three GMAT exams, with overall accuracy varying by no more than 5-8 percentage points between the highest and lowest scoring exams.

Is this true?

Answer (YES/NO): NO